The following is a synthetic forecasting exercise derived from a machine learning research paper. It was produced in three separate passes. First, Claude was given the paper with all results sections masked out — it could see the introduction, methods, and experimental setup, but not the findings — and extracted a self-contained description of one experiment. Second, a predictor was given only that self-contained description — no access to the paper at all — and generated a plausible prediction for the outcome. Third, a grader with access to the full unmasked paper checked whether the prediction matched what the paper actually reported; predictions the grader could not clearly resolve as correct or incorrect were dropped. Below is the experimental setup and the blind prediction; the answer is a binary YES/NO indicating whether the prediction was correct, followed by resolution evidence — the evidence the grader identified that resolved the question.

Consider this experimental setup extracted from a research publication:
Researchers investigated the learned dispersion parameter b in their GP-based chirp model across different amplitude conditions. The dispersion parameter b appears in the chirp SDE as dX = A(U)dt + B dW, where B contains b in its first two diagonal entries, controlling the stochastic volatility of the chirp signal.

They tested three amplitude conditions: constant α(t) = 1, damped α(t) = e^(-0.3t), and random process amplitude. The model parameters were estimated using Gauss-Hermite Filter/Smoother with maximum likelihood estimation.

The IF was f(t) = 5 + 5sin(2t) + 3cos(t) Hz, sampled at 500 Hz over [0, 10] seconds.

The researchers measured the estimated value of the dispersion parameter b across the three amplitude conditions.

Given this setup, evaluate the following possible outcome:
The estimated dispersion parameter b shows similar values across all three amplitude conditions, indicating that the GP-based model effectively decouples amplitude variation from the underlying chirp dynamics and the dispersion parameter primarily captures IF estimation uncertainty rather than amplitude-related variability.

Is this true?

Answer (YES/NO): NO